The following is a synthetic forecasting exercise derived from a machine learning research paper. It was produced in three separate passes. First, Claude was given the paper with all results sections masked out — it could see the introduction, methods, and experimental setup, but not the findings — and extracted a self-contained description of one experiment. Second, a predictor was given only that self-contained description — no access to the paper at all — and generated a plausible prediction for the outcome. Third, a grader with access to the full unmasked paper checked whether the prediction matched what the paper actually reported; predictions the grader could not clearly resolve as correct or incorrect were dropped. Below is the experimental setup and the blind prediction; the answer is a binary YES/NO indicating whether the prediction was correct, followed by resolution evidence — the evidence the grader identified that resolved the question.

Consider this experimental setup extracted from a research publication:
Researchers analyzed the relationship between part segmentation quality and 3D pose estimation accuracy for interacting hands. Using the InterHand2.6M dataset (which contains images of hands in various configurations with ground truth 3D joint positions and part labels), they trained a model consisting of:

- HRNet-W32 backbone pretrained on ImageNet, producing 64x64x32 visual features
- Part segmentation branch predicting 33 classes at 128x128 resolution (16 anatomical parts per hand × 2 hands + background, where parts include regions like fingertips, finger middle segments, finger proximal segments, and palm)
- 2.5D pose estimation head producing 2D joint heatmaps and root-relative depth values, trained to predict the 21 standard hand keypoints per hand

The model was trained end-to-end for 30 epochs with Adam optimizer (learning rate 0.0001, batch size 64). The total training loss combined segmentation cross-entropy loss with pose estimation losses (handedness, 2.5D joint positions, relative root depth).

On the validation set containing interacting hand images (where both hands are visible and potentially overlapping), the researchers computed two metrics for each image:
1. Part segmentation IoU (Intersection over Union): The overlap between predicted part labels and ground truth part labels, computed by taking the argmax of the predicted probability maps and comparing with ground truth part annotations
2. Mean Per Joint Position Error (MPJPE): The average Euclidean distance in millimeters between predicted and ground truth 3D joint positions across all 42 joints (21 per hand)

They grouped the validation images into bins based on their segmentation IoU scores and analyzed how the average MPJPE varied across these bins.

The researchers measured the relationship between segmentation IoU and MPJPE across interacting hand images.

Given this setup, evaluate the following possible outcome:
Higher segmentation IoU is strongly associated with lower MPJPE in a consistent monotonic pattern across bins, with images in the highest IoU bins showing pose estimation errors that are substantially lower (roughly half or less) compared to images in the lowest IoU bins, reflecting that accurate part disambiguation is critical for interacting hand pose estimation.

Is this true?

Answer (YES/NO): YES